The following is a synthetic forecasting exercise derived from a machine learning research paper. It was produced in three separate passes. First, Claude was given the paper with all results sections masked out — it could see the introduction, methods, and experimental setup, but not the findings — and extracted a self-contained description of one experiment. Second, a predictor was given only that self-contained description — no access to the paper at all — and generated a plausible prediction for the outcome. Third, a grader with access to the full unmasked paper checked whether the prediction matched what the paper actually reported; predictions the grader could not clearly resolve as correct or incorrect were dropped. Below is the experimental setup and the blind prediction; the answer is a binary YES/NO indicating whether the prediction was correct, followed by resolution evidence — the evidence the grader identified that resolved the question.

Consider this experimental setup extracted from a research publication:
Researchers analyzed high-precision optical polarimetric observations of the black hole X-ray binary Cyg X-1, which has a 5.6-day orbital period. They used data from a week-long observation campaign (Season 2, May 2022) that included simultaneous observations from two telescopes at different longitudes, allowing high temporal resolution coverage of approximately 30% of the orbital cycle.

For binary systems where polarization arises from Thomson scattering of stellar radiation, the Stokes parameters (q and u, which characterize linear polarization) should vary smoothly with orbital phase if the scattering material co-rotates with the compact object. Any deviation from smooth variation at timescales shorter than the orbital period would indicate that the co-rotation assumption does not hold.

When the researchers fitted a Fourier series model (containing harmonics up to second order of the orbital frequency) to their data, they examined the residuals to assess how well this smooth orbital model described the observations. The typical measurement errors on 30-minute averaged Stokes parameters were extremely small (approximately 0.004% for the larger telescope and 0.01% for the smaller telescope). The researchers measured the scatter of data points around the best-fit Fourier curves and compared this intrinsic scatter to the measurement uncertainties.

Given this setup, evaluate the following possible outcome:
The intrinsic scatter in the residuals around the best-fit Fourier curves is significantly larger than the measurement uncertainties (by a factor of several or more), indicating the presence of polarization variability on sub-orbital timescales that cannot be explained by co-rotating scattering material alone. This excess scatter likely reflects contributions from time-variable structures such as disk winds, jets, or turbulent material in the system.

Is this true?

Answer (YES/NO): YES